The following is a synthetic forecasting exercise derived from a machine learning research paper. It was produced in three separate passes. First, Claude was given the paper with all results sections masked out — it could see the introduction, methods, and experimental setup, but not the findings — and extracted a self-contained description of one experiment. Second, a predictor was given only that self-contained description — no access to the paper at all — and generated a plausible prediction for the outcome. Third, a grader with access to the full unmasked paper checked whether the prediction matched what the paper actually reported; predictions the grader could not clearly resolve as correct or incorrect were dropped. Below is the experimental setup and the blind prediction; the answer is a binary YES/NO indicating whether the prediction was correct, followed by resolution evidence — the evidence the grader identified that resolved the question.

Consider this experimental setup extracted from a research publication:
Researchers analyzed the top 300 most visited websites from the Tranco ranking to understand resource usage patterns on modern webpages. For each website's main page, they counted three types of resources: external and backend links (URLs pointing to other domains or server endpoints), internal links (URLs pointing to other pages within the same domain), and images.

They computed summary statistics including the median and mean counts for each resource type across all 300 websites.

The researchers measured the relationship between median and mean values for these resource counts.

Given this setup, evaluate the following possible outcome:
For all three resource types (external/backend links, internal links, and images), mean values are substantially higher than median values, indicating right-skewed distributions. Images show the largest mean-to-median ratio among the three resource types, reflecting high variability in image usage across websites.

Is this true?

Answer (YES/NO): NO